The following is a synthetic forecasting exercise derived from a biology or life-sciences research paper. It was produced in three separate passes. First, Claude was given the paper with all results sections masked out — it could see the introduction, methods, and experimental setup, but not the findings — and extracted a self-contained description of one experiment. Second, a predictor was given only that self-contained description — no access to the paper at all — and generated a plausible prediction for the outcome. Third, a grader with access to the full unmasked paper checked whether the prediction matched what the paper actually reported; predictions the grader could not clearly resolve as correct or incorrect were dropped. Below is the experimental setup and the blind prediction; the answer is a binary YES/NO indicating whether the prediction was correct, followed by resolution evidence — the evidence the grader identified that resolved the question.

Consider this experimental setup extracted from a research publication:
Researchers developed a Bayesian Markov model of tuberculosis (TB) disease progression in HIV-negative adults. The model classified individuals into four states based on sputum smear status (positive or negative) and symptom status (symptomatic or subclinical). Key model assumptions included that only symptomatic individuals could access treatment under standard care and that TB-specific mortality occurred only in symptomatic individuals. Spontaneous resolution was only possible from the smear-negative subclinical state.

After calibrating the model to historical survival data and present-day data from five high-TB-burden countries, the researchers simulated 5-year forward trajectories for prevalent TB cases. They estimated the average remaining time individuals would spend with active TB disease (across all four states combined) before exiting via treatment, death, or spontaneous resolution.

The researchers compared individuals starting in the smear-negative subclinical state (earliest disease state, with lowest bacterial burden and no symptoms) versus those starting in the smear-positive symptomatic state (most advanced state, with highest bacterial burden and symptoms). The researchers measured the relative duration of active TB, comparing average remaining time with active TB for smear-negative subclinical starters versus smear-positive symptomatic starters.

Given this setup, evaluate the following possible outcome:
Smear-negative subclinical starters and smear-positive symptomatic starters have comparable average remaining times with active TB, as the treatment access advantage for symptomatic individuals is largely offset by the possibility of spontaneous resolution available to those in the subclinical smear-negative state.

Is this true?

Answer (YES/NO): NO